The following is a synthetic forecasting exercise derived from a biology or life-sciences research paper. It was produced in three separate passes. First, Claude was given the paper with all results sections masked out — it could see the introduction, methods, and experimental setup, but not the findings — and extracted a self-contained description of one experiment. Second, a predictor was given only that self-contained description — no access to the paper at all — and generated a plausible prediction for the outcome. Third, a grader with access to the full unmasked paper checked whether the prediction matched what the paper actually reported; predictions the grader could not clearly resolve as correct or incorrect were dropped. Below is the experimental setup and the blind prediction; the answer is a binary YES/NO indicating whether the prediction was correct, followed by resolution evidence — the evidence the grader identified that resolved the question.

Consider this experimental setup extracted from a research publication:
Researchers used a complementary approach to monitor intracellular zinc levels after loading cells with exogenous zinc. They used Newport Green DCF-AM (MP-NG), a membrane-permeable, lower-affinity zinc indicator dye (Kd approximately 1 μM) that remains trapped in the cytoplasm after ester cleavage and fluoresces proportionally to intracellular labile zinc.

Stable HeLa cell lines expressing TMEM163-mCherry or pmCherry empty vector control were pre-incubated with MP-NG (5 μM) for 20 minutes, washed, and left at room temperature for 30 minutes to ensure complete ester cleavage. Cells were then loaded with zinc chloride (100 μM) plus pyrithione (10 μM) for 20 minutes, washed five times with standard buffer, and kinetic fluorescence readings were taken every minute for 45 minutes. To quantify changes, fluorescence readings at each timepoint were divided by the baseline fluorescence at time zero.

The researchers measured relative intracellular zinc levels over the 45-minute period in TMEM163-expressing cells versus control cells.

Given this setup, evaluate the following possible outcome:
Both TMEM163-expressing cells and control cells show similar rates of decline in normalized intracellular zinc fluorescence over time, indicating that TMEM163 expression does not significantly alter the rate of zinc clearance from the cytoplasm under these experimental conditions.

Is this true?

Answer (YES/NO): NO